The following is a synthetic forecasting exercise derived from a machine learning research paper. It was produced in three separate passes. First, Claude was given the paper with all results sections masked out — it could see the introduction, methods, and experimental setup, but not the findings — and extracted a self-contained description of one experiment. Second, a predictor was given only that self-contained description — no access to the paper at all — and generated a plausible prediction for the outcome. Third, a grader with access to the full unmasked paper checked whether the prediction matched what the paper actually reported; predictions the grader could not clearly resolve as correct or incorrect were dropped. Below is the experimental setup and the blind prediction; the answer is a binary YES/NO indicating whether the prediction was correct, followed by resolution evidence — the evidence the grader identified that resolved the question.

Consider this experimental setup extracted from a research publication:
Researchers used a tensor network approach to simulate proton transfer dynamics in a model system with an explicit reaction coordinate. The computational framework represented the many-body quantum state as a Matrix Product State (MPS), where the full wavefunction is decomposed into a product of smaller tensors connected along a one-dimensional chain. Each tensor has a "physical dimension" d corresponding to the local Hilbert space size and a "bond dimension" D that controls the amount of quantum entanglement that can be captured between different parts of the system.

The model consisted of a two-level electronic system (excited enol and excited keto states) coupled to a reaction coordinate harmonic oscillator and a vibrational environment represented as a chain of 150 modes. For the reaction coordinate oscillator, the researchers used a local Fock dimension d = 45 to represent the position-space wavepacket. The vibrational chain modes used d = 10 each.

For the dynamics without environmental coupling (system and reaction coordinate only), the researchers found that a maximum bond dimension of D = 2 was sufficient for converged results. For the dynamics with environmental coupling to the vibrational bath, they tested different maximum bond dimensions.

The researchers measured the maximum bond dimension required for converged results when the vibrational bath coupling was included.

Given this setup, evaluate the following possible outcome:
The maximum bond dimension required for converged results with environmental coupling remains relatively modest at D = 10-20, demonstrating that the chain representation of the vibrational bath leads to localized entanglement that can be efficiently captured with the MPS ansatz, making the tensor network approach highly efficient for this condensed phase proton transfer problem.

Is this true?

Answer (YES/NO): YES